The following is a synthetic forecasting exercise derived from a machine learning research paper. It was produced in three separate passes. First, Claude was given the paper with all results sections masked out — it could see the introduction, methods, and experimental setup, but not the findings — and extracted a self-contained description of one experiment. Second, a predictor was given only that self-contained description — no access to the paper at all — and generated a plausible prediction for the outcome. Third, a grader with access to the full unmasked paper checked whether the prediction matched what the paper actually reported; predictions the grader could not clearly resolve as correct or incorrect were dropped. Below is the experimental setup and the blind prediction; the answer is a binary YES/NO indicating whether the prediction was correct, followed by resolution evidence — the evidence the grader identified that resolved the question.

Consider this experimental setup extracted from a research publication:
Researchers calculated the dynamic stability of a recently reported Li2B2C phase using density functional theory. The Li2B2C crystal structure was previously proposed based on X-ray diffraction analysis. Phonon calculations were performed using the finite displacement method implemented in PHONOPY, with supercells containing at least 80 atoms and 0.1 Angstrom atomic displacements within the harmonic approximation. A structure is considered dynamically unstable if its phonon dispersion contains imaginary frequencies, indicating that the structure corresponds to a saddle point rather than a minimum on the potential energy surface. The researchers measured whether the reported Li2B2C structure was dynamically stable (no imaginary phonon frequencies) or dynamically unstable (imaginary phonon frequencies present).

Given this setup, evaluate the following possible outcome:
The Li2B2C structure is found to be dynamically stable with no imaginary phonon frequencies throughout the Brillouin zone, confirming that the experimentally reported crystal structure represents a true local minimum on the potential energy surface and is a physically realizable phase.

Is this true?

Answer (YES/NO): NO